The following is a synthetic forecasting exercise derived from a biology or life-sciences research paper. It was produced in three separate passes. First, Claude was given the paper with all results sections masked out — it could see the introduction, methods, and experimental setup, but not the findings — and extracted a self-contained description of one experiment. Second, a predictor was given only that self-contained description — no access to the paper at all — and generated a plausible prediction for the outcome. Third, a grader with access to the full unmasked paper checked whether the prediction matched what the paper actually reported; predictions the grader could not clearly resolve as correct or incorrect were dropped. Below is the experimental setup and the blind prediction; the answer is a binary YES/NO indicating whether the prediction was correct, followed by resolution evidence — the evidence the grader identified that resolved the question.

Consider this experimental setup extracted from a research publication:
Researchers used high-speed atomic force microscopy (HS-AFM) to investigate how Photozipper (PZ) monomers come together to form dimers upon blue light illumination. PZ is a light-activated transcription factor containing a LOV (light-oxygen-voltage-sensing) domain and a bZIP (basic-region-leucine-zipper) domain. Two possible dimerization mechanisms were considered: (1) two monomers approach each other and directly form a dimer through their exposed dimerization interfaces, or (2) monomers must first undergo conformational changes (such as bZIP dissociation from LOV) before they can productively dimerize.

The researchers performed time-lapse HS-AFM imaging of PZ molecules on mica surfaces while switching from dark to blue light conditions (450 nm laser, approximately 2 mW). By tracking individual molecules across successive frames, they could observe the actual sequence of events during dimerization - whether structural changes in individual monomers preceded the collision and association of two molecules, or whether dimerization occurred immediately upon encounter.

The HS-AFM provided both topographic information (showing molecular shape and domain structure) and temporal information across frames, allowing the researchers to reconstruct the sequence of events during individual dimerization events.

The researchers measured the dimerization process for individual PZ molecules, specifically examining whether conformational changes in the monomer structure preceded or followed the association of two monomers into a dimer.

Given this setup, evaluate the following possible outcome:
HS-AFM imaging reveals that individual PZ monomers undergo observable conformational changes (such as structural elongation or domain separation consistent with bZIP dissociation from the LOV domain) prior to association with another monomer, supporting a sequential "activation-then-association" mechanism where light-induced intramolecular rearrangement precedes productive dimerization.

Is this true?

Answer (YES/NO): YES